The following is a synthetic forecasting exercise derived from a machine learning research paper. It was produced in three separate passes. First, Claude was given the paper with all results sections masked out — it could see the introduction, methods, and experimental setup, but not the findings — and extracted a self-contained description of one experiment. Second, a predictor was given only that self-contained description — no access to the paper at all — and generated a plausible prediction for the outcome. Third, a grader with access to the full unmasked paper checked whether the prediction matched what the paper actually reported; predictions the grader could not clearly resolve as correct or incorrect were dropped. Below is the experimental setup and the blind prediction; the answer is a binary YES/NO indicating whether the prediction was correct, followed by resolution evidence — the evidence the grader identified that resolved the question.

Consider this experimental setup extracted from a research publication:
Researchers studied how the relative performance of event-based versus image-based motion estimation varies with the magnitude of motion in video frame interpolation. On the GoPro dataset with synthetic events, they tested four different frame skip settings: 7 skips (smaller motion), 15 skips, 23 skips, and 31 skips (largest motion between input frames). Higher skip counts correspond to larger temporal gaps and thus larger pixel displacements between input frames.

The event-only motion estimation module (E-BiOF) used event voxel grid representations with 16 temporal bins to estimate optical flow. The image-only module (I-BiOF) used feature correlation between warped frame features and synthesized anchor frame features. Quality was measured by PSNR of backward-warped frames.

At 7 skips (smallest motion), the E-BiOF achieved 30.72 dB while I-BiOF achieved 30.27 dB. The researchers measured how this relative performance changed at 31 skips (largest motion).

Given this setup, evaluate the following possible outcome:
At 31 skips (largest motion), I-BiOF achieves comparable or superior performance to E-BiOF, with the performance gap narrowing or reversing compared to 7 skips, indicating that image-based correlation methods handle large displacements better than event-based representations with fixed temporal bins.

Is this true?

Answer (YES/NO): YES